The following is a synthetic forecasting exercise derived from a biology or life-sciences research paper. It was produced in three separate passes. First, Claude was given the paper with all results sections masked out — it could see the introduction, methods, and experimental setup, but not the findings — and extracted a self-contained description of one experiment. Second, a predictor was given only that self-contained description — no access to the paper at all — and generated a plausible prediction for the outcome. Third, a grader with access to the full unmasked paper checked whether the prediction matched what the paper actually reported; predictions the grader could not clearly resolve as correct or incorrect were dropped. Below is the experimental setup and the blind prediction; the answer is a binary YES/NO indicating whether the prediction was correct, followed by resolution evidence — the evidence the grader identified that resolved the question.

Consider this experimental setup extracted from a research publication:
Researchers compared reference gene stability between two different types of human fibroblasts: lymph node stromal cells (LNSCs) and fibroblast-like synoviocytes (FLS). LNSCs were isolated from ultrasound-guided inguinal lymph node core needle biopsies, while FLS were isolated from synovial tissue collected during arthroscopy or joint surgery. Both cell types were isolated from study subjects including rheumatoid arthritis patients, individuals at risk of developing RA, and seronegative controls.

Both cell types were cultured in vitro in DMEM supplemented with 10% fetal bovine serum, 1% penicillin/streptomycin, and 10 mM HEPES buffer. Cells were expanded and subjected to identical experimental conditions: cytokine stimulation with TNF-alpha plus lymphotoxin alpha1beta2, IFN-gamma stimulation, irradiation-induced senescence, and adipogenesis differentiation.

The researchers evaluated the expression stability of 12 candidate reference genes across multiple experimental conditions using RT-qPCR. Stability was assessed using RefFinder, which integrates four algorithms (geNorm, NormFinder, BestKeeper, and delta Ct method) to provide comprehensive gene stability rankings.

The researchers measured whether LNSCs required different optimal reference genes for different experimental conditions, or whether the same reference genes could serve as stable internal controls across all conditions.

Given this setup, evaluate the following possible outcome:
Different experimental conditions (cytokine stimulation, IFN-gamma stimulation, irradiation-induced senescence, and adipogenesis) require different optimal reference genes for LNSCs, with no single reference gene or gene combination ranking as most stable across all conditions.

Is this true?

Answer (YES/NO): NO